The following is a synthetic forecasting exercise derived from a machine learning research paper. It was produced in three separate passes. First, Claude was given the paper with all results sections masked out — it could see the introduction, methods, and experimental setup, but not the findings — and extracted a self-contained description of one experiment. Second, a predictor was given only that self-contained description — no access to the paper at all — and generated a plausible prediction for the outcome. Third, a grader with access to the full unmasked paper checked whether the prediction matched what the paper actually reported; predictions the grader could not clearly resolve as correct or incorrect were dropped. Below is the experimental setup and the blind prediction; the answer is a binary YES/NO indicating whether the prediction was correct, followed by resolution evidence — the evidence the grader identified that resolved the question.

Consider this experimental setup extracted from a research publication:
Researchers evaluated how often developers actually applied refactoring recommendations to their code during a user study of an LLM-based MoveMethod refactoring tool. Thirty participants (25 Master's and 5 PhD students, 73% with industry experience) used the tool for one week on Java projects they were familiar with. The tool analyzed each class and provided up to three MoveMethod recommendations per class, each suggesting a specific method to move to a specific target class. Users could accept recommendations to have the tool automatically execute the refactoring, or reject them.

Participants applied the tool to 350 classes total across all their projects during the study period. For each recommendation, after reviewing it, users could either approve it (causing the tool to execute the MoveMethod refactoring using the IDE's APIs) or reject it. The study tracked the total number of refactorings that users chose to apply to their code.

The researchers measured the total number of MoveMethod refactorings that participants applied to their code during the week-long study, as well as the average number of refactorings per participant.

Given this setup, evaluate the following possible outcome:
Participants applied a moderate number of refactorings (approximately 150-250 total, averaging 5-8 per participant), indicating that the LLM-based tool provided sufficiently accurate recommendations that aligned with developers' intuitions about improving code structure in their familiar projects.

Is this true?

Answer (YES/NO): YES